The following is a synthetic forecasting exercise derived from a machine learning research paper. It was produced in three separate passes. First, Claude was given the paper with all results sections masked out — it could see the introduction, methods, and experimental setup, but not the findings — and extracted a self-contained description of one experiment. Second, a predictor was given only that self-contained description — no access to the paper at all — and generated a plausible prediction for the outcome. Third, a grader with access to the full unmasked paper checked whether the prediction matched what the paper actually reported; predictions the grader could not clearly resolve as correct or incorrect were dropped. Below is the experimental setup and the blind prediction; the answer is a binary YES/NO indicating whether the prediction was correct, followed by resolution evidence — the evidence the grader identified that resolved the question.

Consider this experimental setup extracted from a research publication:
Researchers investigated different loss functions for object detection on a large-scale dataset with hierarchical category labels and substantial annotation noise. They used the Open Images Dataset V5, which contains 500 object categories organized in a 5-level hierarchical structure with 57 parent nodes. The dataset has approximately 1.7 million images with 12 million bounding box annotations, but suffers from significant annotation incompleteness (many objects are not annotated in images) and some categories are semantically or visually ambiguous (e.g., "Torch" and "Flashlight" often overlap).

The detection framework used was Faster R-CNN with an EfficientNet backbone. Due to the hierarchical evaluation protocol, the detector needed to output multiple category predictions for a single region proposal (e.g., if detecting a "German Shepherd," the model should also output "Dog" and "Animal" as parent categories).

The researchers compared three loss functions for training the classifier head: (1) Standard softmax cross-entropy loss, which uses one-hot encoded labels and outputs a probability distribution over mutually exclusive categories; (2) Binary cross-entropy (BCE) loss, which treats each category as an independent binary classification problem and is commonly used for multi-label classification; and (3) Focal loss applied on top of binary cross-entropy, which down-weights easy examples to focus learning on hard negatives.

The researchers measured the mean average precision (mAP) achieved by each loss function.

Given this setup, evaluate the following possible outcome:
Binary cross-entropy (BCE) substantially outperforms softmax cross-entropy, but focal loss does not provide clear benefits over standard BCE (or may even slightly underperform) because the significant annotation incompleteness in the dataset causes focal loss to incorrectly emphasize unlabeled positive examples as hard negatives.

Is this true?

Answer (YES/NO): NO